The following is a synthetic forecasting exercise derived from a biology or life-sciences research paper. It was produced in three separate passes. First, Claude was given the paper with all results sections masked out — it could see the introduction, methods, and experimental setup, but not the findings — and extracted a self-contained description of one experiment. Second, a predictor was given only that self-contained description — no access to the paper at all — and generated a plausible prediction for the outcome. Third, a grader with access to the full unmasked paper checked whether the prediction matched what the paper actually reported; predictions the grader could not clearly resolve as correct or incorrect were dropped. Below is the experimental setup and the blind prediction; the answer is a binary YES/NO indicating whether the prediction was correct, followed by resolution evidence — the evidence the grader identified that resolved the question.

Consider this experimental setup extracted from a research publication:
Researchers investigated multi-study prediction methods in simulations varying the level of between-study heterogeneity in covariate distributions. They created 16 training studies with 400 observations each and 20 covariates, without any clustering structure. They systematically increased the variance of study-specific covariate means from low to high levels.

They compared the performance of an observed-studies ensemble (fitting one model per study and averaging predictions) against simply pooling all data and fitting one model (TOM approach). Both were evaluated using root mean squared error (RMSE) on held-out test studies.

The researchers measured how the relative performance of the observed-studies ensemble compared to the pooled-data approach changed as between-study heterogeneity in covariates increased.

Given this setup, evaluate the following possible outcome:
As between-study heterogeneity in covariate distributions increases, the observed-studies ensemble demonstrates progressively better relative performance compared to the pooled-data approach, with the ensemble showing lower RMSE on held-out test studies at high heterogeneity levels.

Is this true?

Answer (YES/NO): NO